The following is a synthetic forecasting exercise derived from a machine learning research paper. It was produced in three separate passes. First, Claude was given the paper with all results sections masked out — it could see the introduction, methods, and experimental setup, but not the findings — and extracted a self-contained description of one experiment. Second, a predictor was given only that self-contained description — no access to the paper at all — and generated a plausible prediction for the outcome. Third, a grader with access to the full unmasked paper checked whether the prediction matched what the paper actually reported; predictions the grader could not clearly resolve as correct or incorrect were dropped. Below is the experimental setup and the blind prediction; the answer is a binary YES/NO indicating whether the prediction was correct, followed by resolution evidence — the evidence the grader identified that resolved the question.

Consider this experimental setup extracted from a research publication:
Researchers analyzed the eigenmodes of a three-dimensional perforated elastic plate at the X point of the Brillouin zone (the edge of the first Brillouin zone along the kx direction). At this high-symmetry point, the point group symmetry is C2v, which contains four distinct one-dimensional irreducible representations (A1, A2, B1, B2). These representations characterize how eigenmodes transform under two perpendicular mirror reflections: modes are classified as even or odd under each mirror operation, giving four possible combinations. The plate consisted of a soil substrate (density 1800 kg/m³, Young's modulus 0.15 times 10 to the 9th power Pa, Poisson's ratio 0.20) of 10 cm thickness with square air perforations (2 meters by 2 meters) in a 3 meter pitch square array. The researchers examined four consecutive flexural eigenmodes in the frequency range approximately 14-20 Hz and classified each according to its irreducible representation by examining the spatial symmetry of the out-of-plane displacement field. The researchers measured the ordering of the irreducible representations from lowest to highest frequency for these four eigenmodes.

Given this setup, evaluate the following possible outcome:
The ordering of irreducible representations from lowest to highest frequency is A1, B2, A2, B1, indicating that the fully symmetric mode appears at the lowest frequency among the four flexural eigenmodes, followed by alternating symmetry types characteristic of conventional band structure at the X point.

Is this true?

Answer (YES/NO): NO